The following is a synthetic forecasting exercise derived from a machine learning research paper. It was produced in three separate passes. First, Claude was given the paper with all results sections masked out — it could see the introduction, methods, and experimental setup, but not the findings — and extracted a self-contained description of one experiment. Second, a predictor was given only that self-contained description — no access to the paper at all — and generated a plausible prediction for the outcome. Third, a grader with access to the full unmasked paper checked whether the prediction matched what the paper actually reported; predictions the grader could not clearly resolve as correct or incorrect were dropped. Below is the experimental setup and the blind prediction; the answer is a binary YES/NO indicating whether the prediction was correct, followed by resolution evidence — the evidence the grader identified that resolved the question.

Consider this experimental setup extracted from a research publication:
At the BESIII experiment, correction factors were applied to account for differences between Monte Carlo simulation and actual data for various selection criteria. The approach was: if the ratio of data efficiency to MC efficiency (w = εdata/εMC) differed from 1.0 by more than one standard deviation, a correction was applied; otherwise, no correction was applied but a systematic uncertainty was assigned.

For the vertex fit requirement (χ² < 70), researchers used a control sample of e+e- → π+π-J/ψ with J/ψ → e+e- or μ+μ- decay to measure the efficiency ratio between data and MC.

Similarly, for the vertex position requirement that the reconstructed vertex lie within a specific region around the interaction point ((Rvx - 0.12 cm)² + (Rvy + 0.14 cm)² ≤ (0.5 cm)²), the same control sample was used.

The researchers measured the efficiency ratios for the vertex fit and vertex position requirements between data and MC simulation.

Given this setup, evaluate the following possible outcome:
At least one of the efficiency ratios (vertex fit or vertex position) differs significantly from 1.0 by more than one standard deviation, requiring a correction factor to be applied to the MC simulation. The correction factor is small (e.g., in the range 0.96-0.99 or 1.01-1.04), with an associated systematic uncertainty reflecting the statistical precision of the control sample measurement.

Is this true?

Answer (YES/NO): NO